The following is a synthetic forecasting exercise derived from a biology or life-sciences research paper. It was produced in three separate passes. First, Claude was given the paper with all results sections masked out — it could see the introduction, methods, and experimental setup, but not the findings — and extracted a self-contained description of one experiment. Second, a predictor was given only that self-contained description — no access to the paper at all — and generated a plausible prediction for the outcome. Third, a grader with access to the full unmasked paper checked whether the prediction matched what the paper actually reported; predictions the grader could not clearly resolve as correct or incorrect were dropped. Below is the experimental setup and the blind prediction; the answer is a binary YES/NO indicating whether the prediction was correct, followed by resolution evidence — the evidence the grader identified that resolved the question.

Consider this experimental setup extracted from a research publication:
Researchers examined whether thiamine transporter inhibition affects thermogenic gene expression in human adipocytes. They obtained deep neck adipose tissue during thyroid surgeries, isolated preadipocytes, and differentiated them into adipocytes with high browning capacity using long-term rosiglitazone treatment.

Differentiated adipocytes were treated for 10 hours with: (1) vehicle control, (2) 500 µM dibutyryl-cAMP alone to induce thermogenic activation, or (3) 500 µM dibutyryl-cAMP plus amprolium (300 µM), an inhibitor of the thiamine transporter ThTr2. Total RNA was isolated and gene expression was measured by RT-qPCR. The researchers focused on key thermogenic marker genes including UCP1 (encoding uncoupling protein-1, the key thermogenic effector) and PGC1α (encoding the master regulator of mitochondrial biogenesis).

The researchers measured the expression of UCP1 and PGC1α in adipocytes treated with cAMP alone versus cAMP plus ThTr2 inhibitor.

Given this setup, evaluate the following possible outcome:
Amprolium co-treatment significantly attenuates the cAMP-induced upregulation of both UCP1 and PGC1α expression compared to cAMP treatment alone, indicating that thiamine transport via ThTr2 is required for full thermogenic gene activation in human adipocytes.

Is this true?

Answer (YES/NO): YES